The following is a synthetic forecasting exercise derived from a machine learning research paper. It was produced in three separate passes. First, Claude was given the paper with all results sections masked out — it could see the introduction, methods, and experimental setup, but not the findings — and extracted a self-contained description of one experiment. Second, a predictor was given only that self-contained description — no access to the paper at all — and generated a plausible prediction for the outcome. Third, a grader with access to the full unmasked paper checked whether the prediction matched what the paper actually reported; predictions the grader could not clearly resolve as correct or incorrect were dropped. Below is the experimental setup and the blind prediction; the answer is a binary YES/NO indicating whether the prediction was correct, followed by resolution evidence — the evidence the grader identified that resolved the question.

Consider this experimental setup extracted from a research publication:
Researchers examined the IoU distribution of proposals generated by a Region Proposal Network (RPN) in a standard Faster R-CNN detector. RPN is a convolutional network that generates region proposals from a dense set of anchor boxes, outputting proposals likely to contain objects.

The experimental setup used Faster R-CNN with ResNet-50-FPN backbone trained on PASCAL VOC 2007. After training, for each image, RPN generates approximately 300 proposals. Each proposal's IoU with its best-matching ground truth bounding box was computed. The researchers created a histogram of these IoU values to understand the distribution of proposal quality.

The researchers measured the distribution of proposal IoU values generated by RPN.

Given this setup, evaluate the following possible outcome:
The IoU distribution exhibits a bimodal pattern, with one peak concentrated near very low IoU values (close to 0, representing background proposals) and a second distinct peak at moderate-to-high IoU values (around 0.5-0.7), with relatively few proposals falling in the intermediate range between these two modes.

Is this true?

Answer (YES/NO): NO